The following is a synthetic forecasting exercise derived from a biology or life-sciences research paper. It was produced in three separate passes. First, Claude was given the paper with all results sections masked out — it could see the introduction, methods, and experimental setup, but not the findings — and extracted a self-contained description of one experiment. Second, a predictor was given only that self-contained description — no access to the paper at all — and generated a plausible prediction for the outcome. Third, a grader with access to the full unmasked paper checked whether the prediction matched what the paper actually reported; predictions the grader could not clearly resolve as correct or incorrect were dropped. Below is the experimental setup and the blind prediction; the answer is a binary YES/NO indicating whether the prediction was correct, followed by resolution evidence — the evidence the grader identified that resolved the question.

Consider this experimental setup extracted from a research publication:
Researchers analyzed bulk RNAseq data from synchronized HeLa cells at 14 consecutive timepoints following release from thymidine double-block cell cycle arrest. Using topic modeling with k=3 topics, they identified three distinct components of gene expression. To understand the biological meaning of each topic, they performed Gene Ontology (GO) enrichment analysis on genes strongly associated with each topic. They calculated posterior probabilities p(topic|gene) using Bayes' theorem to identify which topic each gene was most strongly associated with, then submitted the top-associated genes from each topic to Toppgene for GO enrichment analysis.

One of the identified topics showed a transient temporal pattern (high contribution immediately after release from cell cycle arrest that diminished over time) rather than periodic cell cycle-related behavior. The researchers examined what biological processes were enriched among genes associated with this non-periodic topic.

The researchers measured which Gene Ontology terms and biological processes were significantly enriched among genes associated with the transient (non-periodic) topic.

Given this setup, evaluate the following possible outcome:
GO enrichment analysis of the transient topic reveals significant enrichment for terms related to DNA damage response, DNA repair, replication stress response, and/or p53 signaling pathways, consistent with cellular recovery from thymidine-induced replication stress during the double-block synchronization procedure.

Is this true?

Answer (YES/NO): NO